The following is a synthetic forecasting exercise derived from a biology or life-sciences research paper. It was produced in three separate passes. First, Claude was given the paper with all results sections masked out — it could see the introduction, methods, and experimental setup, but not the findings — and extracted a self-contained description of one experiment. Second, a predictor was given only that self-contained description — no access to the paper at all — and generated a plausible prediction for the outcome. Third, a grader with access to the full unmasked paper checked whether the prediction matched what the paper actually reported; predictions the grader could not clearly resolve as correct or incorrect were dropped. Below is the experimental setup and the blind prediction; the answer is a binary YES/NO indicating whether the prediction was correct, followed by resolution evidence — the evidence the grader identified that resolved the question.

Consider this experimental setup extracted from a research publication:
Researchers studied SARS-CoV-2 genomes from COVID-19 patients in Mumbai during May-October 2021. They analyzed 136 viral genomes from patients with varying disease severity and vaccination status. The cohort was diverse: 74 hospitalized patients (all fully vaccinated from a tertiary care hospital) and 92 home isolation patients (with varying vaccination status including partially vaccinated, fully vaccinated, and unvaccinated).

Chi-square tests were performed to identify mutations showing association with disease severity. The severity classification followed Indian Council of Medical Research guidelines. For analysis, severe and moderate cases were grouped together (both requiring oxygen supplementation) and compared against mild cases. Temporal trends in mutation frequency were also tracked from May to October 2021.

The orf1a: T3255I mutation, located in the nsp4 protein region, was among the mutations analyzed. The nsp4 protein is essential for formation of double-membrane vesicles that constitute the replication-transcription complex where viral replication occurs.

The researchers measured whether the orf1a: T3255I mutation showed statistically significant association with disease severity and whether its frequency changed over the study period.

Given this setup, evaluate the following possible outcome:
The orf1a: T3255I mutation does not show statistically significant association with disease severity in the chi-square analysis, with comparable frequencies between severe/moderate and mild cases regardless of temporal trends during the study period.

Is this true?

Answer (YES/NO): NO